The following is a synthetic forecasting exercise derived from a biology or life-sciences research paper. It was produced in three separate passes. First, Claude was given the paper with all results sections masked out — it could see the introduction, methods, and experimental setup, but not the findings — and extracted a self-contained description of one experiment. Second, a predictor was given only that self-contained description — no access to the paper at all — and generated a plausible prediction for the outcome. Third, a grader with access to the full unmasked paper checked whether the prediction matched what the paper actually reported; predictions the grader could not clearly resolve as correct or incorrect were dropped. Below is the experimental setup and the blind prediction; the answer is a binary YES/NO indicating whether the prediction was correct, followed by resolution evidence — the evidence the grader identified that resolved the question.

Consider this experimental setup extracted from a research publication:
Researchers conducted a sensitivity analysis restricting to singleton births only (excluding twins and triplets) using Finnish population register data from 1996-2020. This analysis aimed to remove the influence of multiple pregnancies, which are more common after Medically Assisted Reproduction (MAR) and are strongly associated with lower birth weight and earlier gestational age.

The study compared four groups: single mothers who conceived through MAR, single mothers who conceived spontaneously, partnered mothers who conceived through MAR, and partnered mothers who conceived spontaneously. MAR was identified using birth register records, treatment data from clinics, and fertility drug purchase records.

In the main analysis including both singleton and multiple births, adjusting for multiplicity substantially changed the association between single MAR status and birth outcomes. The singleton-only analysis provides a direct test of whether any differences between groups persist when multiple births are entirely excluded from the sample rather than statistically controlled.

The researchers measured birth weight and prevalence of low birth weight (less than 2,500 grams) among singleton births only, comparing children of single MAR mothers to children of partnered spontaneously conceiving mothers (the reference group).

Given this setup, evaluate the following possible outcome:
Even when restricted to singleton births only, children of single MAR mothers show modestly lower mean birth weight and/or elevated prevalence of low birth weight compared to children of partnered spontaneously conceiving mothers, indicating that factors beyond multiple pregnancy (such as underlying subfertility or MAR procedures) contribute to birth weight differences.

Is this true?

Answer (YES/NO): NO